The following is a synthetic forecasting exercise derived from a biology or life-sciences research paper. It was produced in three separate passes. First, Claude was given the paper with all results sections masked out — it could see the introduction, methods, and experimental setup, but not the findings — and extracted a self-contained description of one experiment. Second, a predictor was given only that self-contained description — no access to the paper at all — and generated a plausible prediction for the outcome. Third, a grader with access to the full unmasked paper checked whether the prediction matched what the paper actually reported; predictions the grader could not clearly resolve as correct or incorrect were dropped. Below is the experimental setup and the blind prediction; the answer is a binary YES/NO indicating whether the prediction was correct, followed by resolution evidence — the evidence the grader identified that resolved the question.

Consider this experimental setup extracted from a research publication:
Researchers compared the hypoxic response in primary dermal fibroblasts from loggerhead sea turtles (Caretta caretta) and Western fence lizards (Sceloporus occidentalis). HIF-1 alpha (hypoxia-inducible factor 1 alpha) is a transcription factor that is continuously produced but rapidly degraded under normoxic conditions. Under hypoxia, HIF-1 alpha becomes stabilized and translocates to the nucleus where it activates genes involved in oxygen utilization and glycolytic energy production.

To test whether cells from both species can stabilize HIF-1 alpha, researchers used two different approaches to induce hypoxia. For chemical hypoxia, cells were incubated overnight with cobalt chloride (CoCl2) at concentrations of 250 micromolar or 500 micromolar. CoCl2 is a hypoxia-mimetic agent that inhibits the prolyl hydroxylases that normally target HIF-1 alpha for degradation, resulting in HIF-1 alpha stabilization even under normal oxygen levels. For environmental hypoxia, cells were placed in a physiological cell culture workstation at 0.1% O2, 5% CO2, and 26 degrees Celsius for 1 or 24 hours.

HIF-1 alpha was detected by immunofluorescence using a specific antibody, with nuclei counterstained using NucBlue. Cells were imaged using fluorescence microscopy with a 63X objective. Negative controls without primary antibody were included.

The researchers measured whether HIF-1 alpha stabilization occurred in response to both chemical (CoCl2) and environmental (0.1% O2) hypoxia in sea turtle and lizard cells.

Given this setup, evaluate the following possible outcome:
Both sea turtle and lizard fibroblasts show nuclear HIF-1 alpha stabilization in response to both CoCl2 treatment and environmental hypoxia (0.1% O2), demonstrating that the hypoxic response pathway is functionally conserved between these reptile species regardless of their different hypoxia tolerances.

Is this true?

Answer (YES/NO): NO